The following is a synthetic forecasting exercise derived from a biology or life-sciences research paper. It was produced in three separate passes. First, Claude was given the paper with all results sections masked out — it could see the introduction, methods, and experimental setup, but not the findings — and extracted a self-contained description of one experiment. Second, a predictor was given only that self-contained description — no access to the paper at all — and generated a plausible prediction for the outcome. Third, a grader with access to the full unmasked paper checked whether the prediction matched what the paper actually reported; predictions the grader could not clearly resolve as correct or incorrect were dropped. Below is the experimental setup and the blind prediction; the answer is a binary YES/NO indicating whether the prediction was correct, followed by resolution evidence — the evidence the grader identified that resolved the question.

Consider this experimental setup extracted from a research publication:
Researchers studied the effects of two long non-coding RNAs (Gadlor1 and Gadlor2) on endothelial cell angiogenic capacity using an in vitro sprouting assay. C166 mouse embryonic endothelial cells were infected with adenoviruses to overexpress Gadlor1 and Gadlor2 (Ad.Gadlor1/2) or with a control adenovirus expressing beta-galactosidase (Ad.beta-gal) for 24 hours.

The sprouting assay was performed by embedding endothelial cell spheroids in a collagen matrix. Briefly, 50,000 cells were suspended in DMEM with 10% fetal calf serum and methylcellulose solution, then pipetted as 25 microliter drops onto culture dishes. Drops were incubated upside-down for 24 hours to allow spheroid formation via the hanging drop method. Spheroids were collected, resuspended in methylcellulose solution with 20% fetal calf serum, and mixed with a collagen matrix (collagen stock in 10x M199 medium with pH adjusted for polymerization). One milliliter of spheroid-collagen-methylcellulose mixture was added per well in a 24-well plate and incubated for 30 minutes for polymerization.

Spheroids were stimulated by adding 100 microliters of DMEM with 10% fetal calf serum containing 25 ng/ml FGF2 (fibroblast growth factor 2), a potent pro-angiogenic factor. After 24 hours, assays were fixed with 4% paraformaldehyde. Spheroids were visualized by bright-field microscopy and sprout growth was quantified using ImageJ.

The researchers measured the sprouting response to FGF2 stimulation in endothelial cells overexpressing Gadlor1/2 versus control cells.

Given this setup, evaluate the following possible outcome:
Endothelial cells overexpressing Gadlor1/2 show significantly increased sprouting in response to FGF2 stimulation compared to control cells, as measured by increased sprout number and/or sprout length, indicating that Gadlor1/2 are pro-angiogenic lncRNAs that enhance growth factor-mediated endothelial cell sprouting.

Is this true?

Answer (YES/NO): NO